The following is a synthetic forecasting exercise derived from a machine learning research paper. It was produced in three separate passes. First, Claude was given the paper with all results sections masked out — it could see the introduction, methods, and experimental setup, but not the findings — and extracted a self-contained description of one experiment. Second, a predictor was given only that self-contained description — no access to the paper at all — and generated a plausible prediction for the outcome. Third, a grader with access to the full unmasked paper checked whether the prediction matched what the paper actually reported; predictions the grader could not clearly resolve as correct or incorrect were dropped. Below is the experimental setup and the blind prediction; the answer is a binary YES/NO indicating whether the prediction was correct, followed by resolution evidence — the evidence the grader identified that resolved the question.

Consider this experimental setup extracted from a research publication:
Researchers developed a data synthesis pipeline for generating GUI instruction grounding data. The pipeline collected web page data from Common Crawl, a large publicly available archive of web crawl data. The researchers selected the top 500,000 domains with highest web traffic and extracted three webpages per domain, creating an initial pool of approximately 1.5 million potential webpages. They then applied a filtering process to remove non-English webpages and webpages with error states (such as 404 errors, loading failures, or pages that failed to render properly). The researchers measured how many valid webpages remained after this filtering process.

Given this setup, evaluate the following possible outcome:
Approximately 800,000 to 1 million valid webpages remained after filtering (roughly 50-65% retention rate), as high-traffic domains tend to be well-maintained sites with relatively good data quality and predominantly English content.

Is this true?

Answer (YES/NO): NO